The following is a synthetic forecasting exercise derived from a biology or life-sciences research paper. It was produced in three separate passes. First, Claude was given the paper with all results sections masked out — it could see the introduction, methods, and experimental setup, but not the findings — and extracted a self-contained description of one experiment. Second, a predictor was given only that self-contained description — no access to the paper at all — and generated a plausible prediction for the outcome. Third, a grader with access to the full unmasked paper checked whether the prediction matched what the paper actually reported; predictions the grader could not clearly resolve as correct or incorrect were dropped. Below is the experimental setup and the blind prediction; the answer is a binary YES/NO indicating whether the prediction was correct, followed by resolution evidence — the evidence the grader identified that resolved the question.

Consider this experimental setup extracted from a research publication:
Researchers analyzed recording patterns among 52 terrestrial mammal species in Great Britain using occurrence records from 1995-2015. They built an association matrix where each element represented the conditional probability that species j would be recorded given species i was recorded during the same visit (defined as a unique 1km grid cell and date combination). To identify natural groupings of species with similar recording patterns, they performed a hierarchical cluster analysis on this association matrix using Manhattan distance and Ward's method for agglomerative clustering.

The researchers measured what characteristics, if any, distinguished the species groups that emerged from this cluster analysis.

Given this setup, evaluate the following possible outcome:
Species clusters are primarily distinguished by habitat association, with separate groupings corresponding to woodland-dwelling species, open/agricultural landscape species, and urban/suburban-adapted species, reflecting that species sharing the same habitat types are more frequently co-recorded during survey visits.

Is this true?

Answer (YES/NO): NO